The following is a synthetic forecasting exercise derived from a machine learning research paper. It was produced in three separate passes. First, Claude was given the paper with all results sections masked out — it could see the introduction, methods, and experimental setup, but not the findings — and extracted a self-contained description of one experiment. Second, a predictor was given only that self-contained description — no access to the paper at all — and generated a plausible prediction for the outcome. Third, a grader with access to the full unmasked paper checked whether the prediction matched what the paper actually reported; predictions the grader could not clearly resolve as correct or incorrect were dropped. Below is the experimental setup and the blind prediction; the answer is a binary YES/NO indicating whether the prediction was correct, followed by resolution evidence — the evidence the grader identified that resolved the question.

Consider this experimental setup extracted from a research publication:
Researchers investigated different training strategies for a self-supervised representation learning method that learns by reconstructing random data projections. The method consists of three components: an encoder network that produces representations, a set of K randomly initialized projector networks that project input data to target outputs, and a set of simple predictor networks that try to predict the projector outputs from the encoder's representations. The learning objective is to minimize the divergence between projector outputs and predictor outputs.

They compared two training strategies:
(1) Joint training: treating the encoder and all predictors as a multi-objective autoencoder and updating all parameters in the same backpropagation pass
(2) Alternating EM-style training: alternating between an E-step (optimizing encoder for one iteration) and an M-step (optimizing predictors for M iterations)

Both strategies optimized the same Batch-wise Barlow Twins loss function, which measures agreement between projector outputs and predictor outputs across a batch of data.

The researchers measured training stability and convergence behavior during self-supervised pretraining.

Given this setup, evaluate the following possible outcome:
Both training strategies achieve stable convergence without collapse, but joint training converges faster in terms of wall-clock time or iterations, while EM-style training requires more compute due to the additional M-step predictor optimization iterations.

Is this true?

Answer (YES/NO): NO